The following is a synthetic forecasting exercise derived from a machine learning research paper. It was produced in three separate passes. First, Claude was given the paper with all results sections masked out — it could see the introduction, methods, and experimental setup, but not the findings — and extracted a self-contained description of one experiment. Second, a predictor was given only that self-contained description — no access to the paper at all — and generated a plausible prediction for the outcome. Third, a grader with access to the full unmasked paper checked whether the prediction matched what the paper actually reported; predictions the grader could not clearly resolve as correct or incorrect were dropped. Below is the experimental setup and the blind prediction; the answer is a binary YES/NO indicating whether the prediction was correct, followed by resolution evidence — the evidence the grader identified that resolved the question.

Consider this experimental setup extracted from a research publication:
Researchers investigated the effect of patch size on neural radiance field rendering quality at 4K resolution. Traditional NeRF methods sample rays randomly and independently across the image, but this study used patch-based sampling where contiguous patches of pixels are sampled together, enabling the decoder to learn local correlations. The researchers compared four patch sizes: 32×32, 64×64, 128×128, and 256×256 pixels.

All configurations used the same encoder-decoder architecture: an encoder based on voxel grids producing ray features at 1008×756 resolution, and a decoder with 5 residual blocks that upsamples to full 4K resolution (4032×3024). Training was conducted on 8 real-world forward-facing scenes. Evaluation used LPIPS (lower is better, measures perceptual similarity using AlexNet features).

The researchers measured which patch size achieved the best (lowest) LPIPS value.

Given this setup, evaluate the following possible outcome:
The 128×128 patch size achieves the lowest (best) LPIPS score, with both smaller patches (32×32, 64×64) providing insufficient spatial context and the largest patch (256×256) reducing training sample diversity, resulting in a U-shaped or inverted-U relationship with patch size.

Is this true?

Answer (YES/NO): YES